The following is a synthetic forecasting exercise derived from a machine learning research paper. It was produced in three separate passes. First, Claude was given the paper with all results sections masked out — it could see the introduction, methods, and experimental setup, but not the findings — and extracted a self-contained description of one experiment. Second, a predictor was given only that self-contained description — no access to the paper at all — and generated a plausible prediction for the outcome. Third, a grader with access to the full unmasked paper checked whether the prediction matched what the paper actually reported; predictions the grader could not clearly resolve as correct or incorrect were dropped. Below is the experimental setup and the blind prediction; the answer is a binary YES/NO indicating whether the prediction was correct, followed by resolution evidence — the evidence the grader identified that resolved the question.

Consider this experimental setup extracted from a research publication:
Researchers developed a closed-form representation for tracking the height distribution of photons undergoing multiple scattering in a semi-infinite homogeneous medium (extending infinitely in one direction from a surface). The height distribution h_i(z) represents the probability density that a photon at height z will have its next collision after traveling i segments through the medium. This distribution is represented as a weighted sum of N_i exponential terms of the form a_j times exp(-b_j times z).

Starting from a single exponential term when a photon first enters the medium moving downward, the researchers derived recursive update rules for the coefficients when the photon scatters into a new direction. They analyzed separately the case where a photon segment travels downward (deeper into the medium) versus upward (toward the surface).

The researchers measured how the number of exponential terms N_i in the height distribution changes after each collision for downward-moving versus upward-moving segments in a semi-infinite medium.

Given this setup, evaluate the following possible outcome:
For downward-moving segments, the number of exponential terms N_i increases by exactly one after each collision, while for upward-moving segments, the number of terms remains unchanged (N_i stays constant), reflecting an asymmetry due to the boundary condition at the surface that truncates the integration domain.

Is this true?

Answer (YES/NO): YES